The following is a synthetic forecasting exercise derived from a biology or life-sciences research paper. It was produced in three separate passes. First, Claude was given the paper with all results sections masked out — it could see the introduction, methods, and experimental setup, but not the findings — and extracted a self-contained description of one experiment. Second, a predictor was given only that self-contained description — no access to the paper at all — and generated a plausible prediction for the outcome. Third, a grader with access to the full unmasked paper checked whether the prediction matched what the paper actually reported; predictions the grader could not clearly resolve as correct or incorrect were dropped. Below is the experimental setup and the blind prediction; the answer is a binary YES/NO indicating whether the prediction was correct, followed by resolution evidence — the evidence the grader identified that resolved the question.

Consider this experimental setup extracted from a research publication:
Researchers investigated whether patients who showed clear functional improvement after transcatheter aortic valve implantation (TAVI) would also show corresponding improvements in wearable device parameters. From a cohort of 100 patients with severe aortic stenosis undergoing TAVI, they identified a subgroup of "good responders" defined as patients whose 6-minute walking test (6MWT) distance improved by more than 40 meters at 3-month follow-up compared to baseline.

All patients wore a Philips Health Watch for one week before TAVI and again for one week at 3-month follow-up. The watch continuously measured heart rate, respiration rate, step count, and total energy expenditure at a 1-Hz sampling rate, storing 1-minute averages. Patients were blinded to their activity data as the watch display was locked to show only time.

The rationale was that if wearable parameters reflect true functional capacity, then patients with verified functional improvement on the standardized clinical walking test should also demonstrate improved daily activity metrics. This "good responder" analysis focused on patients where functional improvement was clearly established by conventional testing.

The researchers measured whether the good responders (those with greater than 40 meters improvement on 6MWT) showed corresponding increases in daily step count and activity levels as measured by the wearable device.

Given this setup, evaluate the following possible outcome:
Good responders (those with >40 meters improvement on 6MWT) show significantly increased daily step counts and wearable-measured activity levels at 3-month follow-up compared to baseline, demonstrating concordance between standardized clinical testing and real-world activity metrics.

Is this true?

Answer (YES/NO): NO